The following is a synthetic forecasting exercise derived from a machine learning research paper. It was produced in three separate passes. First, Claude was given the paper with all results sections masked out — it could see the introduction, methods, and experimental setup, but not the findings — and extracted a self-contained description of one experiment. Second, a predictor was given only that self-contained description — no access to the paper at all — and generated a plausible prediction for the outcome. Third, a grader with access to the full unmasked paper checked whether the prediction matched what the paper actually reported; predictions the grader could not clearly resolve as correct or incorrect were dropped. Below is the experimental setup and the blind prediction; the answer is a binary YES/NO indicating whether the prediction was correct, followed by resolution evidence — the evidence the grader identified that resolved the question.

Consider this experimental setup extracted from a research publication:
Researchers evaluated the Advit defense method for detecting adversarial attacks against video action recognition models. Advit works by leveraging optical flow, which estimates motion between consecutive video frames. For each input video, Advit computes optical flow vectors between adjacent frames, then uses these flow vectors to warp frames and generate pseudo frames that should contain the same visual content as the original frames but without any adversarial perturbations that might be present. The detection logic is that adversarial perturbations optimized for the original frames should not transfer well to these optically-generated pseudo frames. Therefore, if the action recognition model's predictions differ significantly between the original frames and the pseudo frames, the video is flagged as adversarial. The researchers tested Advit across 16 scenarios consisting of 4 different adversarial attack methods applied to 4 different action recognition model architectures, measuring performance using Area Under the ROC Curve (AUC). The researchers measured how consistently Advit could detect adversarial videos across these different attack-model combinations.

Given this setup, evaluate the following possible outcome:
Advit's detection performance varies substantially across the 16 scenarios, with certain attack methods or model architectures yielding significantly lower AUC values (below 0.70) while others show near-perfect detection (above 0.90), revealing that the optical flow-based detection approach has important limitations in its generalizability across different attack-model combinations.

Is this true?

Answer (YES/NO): YES